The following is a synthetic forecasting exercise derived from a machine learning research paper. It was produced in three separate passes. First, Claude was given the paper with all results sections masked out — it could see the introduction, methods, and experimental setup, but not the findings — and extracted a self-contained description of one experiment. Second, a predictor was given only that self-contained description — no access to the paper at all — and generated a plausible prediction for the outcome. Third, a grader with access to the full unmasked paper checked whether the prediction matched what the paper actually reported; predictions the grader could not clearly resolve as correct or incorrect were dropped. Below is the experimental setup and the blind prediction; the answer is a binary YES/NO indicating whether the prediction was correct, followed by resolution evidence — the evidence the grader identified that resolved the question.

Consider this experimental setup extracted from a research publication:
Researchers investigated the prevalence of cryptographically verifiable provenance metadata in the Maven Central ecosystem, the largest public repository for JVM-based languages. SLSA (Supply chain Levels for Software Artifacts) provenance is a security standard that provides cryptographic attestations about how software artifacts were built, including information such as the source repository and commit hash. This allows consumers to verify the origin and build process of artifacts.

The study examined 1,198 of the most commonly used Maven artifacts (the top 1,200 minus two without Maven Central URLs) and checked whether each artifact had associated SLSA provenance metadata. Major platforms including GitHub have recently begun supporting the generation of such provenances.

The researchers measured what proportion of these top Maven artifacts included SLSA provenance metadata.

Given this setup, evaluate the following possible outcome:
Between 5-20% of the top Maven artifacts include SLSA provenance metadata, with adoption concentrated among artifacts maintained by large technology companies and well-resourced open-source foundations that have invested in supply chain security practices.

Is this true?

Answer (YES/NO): NO